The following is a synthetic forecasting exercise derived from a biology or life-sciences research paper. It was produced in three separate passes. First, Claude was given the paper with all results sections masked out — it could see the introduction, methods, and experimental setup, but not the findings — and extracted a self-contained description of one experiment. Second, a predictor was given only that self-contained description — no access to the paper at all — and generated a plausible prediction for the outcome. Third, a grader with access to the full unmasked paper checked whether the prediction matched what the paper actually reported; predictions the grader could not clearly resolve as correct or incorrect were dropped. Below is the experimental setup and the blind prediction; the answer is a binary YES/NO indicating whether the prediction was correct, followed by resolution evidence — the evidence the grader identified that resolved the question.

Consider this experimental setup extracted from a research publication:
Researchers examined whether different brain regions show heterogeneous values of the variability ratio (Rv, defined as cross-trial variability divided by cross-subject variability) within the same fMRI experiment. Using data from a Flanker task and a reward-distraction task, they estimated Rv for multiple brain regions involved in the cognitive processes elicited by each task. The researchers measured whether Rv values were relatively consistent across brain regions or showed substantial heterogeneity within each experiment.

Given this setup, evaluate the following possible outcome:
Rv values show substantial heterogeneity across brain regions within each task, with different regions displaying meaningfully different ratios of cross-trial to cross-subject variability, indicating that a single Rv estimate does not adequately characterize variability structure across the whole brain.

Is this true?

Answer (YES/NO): YES